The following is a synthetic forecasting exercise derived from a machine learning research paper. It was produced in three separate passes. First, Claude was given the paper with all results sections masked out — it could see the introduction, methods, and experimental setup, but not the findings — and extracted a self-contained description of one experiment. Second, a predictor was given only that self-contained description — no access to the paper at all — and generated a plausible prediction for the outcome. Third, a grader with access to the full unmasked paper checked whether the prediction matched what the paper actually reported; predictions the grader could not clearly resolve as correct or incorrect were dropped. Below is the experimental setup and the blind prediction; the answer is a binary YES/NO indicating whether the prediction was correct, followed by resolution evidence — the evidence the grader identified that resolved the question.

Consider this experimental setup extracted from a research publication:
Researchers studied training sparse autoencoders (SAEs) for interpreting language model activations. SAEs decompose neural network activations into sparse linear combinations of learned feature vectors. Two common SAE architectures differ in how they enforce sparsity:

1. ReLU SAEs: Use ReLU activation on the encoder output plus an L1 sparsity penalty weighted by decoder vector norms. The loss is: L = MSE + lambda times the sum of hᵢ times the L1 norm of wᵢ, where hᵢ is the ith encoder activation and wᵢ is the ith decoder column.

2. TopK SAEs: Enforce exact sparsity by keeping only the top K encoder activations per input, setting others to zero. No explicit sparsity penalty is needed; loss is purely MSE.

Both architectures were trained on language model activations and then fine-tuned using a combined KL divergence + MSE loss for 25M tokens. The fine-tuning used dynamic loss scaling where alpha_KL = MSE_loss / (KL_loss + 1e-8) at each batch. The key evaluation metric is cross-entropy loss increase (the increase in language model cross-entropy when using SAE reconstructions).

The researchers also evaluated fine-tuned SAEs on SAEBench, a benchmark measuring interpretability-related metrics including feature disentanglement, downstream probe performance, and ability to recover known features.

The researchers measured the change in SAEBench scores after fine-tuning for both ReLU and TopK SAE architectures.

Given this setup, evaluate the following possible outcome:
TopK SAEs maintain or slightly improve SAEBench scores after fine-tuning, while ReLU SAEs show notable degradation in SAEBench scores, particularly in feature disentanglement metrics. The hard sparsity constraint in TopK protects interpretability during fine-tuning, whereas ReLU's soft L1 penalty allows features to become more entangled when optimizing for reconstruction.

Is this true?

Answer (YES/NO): NO